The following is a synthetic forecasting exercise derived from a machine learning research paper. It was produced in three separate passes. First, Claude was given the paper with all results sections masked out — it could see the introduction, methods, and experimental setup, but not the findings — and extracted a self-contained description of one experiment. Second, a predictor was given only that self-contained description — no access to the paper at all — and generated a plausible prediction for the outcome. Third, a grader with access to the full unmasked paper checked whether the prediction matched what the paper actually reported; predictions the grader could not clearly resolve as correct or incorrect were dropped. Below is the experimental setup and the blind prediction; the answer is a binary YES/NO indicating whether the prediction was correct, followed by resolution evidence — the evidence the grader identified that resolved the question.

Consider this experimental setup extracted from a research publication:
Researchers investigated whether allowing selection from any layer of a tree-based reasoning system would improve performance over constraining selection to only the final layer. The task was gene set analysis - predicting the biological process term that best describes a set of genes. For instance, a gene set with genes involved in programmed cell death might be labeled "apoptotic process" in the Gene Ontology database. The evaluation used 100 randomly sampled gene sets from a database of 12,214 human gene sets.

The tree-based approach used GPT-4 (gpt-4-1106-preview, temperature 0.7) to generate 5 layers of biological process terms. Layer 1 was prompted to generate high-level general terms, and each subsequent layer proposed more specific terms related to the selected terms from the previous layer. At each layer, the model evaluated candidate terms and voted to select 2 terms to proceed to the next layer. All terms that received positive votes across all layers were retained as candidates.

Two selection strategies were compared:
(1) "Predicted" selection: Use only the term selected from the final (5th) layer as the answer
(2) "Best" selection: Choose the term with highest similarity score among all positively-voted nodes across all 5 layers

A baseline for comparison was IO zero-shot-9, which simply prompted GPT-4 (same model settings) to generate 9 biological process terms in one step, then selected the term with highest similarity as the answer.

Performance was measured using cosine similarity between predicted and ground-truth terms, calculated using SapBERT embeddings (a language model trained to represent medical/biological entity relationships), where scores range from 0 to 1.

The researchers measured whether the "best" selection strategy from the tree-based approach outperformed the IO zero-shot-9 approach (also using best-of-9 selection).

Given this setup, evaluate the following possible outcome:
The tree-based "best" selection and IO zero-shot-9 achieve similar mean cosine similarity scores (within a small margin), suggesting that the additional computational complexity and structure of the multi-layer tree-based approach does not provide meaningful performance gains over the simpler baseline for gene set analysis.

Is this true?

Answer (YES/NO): NO